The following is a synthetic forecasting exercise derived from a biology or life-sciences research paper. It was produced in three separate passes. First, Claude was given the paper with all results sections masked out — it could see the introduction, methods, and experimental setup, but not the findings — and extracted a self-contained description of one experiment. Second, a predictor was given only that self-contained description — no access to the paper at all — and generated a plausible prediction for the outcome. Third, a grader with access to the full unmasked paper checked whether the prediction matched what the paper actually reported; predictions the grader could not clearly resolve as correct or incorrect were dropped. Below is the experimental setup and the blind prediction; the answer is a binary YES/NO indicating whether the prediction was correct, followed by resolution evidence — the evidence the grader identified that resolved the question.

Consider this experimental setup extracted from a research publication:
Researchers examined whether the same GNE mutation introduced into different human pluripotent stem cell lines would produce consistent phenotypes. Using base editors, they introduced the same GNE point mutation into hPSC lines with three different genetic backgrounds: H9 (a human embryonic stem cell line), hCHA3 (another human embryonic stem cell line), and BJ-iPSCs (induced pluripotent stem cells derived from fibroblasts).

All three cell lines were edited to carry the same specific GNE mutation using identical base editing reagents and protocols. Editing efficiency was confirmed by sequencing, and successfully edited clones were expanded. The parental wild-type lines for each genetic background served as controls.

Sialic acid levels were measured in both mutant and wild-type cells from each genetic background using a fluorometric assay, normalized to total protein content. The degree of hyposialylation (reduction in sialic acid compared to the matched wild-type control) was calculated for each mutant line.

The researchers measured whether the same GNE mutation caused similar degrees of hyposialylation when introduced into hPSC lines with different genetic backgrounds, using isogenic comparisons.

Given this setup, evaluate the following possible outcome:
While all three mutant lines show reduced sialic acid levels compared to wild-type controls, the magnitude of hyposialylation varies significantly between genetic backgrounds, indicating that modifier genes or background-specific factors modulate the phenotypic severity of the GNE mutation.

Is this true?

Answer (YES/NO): NO